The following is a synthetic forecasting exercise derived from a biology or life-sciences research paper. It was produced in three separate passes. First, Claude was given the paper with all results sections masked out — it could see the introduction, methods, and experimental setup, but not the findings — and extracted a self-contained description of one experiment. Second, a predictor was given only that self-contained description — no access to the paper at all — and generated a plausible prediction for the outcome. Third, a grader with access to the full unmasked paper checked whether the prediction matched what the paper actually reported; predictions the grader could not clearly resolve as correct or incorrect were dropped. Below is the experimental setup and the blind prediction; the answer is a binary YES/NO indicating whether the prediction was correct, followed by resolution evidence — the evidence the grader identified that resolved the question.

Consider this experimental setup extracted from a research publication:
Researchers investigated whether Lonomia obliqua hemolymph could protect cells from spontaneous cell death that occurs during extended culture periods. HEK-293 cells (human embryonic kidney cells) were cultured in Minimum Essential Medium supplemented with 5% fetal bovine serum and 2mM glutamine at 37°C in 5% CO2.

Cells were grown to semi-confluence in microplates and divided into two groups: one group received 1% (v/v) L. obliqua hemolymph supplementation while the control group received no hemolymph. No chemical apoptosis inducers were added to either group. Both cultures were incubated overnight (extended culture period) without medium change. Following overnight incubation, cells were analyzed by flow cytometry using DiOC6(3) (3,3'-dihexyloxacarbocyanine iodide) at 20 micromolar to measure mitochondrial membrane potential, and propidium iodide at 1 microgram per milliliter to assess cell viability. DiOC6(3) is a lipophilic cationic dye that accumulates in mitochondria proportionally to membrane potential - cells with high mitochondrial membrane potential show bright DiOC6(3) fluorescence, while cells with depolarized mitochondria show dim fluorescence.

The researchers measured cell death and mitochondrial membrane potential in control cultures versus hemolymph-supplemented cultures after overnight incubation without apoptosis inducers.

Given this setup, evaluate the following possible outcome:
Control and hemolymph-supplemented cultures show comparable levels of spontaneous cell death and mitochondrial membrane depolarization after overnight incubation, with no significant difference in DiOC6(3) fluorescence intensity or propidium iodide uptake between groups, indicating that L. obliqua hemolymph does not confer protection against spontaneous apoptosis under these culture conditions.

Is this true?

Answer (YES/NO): NO